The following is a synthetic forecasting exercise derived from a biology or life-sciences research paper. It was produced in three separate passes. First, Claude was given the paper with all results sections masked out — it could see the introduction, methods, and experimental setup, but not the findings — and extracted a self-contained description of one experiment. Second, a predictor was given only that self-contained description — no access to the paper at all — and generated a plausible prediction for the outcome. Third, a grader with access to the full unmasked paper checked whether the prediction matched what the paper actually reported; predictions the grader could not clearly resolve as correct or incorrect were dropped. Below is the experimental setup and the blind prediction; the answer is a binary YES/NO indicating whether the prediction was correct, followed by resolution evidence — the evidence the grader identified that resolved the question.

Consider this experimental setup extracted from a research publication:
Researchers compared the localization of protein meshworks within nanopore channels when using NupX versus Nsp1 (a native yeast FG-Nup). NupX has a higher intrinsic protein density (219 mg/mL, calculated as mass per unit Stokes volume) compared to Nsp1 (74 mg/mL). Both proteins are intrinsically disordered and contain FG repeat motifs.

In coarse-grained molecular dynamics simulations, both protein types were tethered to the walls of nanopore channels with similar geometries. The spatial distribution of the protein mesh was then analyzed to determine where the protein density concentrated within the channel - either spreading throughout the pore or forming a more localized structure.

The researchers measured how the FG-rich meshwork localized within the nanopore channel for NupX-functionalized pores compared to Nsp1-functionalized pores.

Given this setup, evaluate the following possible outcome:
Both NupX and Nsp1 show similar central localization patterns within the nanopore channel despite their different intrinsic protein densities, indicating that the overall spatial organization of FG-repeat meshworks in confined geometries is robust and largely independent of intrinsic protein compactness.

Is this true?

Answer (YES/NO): NO